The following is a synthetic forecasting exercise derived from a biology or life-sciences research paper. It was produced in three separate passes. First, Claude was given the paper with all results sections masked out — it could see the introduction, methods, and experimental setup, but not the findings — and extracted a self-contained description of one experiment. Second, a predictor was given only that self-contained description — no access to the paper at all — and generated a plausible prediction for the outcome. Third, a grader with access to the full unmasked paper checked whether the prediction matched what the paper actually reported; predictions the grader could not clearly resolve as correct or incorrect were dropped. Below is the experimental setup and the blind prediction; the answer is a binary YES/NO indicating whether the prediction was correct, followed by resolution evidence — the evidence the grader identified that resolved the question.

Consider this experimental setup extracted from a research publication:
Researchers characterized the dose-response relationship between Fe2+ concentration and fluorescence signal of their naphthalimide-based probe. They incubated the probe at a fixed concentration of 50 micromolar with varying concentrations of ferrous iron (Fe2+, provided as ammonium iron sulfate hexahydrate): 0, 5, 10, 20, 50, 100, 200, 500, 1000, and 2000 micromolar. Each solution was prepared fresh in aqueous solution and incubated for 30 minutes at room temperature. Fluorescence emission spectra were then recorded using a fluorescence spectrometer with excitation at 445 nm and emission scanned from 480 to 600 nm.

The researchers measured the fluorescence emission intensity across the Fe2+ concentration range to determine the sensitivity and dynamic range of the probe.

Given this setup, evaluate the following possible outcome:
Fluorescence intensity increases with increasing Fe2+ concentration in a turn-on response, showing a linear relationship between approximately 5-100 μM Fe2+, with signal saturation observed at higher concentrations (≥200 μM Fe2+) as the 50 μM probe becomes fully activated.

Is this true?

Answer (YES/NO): NO